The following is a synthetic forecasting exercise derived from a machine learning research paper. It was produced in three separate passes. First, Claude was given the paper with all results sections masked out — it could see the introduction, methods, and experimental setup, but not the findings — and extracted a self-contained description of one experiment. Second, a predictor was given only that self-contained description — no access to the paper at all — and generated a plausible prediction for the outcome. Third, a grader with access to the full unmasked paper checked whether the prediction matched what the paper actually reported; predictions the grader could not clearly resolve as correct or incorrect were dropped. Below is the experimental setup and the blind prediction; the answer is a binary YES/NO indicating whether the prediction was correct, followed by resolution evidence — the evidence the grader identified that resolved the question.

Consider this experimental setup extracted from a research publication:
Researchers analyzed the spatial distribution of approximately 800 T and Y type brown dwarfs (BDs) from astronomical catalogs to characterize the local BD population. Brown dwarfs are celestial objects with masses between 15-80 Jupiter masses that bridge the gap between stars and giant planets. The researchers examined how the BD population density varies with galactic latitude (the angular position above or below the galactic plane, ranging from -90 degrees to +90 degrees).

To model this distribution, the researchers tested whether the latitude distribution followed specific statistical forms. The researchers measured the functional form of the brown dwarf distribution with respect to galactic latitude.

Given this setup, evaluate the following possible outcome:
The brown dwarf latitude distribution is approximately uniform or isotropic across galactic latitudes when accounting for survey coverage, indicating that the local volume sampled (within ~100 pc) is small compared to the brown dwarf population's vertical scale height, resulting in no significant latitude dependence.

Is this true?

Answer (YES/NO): NO